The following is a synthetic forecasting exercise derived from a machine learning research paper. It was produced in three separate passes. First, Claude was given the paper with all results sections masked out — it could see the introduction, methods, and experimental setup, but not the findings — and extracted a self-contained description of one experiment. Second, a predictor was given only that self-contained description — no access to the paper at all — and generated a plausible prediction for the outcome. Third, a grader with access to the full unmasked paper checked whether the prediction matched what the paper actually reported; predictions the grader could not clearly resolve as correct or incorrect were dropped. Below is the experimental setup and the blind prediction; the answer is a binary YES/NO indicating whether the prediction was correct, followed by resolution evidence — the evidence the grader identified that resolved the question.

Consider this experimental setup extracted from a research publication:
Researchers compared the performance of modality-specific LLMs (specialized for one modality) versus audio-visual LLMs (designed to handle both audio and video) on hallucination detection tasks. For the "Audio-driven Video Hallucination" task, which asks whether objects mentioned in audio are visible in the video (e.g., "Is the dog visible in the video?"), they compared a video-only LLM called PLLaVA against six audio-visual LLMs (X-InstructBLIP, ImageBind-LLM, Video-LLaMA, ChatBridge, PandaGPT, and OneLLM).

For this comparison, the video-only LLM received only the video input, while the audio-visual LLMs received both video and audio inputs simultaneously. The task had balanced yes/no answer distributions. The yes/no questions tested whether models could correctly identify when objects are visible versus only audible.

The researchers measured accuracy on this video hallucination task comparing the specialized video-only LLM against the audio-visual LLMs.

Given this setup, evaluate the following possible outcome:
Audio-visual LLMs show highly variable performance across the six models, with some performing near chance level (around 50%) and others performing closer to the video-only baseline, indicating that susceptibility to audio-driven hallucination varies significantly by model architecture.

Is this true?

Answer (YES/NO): NO